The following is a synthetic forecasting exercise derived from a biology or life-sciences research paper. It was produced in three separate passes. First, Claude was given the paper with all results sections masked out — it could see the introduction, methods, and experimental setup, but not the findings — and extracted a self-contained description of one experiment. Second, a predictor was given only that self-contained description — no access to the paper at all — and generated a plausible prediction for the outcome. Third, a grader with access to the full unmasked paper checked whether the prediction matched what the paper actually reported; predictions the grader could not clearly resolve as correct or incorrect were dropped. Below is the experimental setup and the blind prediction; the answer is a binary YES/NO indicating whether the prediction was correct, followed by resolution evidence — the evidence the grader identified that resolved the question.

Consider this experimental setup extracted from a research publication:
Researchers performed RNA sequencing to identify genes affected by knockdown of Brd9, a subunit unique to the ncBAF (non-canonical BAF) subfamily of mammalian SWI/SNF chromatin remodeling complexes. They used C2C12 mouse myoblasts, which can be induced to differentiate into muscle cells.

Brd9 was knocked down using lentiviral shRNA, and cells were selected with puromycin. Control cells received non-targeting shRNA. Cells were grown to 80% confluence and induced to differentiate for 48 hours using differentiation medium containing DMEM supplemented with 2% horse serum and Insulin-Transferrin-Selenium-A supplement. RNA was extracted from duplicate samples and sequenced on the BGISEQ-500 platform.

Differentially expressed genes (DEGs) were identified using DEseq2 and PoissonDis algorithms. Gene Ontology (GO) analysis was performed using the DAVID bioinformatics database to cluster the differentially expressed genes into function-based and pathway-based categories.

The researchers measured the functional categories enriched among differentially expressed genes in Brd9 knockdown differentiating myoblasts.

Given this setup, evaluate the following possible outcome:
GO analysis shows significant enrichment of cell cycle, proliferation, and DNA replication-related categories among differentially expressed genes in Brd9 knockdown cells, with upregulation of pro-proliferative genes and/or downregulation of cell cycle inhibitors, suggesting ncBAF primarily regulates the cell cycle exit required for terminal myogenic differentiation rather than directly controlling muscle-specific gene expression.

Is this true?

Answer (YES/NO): NO